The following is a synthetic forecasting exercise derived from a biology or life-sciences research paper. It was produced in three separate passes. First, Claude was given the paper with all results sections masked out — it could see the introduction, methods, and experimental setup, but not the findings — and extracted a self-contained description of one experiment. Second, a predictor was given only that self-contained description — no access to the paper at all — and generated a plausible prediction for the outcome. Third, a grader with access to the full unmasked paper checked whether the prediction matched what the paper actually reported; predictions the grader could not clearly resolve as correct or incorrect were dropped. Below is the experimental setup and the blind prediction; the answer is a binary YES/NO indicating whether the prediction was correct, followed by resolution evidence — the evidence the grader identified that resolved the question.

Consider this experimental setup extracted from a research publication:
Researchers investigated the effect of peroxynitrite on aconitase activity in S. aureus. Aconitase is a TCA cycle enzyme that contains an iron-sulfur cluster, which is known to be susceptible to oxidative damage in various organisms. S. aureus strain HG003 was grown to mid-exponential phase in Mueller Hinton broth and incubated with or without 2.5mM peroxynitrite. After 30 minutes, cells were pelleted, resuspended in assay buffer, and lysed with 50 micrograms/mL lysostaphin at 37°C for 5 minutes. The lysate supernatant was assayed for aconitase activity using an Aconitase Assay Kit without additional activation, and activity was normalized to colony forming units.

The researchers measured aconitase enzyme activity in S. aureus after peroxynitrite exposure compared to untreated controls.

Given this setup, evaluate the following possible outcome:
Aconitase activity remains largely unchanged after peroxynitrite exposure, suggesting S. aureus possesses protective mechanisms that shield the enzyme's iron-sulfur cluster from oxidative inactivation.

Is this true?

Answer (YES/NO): NO